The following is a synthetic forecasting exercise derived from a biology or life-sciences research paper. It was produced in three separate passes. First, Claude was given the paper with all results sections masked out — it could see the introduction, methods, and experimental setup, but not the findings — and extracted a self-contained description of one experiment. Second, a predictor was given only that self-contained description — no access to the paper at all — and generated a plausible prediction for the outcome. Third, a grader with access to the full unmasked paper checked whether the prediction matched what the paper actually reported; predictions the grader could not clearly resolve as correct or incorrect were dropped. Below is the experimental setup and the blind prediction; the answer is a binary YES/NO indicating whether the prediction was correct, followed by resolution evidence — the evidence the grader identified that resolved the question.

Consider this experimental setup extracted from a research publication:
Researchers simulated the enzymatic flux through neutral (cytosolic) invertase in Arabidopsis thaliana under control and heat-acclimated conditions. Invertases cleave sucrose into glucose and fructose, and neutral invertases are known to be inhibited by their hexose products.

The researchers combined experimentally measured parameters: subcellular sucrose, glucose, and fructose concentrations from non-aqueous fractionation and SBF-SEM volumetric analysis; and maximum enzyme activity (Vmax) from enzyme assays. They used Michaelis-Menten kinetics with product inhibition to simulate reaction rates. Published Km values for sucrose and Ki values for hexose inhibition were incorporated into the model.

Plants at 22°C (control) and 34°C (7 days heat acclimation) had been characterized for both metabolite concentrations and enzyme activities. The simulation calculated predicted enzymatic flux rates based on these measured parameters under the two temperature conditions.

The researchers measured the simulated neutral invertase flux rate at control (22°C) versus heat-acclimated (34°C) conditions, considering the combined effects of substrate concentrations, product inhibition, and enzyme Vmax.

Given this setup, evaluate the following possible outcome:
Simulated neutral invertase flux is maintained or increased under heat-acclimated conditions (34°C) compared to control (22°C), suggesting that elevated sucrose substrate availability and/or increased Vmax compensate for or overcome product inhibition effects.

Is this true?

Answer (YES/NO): NO